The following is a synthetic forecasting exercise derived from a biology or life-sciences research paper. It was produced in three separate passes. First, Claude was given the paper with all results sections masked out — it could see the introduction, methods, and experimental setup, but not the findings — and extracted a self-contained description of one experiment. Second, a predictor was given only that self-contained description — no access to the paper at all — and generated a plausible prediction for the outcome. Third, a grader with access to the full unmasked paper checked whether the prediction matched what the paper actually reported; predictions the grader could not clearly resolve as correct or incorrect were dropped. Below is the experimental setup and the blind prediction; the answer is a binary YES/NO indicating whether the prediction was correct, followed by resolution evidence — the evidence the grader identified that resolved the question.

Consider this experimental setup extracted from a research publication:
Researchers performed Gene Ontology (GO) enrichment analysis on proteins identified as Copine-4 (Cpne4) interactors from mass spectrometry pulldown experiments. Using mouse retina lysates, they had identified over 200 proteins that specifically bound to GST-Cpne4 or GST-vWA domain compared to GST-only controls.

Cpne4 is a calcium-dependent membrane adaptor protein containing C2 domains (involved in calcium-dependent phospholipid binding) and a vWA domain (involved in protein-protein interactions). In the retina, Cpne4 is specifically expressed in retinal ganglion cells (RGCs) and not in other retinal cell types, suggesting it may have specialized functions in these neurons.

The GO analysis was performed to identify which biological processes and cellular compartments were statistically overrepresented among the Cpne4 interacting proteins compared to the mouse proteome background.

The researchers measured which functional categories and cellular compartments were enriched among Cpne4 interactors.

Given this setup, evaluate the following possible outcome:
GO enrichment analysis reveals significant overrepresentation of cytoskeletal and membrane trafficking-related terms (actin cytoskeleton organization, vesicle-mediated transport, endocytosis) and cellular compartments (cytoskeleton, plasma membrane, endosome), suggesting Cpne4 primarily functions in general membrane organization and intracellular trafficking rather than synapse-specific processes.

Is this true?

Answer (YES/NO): NO